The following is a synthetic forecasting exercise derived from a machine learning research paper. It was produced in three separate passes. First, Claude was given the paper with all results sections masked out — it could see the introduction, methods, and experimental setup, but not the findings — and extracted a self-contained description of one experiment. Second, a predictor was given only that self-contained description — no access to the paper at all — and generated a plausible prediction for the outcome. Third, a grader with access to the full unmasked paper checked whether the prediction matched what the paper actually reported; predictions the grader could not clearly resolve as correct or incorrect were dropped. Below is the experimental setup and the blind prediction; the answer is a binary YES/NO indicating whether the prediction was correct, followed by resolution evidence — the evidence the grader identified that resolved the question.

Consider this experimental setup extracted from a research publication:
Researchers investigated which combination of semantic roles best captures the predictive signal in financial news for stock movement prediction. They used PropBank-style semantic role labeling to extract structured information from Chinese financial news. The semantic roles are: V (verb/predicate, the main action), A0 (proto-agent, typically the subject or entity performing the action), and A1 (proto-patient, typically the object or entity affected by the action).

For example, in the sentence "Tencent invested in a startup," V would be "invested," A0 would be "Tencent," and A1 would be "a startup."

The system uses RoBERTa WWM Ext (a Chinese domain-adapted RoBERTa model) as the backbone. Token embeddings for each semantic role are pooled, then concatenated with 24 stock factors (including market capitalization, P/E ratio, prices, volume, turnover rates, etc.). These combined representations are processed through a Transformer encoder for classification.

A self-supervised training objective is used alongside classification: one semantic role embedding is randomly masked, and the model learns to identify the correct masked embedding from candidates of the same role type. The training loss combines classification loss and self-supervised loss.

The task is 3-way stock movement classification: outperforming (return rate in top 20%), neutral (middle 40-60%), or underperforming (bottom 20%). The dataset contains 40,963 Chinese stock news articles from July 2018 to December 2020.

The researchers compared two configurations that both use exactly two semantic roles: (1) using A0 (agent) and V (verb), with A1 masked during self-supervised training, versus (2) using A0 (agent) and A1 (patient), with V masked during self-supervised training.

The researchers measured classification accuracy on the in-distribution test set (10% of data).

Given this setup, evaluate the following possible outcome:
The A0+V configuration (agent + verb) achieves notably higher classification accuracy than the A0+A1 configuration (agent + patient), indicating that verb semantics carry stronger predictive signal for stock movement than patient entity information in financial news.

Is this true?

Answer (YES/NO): NO